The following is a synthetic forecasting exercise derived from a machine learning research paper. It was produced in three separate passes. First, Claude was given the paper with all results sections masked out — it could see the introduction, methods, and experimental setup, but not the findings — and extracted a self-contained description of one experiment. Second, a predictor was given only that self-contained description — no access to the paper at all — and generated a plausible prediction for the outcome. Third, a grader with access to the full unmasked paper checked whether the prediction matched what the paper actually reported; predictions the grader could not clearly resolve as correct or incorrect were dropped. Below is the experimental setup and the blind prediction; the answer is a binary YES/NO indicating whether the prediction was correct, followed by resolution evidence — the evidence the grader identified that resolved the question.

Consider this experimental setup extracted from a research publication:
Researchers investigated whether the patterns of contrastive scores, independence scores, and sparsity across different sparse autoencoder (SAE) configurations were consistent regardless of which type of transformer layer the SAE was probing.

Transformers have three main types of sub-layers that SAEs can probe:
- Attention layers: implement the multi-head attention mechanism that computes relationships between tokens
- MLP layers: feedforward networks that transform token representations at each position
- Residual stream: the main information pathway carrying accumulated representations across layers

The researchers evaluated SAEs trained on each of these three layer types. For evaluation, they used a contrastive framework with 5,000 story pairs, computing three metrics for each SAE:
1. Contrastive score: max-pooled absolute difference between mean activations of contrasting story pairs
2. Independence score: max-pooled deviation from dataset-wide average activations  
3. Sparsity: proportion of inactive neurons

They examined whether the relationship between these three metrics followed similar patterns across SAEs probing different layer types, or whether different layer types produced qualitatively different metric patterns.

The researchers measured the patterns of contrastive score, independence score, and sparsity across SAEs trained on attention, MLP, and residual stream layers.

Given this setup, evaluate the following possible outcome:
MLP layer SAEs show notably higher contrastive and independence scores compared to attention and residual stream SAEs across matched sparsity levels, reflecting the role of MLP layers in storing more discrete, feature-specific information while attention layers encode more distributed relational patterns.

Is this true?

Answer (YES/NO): NO